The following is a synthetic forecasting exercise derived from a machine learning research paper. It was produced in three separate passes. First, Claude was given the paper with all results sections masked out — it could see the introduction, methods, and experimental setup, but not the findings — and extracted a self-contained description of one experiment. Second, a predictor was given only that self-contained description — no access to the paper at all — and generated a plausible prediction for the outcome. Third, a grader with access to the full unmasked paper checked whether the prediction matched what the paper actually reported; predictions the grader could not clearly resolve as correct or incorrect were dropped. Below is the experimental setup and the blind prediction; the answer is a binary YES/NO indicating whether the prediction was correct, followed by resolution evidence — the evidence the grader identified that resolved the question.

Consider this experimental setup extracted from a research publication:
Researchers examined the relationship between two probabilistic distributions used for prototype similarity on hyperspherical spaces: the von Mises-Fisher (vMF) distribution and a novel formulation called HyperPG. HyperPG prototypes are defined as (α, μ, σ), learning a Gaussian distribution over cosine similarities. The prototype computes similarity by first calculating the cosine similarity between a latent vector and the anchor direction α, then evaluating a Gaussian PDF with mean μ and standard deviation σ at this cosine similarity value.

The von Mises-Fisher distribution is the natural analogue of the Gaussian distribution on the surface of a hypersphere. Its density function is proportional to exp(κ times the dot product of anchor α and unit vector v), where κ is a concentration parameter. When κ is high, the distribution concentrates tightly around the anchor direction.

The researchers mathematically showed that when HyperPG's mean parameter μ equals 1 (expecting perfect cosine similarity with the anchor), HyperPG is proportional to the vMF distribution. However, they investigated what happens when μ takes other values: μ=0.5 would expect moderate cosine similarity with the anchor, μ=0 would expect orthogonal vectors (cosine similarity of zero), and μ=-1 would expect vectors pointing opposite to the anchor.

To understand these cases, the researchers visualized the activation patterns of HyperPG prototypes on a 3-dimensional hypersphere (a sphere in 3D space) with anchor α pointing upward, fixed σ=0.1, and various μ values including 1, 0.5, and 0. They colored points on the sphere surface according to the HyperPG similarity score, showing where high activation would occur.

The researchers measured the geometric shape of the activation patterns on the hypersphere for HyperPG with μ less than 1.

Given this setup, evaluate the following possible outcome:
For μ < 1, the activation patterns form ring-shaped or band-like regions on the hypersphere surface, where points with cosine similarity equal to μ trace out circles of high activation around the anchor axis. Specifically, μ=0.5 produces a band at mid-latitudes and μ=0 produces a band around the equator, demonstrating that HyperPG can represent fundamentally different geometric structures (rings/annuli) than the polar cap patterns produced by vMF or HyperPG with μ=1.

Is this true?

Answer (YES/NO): YES